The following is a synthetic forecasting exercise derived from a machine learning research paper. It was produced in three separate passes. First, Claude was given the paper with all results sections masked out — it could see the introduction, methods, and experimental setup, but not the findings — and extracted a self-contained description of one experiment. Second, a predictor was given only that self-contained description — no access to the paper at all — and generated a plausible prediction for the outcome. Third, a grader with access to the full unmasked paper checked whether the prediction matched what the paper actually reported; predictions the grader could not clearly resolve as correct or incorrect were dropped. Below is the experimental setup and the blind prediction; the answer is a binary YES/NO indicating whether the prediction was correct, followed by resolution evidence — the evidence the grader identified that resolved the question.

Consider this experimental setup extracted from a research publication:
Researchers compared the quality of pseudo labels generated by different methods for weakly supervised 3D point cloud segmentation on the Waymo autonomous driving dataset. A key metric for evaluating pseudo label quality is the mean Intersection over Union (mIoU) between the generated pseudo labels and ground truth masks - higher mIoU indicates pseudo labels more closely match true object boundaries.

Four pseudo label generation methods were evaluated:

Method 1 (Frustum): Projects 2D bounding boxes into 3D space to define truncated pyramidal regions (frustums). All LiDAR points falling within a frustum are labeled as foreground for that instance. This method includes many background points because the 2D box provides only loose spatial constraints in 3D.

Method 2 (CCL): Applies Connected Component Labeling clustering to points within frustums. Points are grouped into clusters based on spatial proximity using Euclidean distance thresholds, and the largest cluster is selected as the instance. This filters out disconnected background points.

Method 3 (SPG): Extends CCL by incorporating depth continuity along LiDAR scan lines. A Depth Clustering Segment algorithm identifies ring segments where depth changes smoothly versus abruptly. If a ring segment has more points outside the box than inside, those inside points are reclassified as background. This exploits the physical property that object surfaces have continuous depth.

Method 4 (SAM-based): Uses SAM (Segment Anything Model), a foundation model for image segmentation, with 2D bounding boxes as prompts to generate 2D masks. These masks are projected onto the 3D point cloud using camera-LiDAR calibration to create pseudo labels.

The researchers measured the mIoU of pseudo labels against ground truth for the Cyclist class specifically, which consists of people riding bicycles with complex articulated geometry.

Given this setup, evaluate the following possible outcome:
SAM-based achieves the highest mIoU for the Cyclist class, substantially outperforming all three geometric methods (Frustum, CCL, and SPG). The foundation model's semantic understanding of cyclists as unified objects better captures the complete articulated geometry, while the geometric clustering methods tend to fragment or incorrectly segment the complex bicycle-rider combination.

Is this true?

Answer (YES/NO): NO